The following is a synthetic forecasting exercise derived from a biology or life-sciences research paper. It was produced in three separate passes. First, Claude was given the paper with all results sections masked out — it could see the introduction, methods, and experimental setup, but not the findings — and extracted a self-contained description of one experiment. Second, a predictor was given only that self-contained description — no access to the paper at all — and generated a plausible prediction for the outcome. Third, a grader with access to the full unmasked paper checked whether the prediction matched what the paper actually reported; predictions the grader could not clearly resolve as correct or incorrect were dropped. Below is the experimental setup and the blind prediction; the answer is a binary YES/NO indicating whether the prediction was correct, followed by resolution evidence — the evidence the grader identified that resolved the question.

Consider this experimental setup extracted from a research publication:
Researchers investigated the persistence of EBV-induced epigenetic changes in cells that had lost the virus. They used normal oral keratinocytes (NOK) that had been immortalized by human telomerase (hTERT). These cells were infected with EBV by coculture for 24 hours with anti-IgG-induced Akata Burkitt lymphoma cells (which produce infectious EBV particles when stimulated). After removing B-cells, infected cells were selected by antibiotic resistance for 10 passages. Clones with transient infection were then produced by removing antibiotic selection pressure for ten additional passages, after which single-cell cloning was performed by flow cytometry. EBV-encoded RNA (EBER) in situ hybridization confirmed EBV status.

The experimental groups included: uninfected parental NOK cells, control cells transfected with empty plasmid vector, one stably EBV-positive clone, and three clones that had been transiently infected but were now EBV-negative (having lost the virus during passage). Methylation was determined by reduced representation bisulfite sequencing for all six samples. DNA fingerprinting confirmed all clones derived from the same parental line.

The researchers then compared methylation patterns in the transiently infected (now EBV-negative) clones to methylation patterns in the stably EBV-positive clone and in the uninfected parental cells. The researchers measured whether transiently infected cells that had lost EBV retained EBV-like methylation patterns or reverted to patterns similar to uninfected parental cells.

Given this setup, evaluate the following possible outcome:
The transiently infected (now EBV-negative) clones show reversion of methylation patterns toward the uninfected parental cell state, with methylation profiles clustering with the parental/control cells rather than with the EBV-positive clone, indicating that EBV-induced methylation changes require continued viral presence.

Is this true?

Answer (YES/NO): NO